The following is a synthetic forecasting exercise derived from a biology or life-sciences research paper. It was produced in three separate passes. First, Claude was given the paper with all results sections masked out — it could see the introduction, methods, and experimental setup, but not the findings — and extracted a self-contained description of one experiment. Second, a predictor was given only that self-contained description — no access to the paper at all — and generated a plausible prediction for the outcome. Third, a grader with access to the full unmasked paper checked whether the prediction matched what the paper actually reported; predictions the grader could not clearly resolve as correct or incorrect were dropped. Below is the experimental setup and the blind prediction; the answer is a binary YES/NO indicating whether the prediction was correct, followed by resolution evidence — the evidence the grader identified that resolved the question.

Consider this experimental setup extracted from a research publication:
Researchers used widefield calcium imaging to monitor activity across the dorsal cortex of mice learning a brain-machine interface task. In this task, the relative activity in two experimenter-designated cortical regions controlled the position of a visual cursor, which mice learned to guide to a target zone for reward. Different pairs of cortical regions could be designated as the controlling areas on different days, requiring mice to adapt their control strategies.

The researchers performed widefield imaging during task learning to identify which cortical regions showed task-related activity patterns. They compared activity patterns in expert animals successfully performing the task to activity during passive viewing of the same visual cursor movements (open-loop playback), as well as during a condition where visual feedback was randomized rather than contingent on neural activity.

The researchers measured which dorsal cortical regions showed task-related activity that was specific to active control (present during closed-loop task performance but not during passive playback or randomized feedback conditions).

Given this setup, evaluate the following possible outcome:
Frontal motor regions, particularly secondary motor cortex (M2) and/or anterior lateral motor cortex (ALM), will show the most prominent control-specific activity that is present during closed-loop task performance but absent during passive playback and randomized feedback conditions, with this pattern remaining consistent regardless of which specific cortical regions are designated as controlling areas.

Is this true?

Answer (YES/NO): NO